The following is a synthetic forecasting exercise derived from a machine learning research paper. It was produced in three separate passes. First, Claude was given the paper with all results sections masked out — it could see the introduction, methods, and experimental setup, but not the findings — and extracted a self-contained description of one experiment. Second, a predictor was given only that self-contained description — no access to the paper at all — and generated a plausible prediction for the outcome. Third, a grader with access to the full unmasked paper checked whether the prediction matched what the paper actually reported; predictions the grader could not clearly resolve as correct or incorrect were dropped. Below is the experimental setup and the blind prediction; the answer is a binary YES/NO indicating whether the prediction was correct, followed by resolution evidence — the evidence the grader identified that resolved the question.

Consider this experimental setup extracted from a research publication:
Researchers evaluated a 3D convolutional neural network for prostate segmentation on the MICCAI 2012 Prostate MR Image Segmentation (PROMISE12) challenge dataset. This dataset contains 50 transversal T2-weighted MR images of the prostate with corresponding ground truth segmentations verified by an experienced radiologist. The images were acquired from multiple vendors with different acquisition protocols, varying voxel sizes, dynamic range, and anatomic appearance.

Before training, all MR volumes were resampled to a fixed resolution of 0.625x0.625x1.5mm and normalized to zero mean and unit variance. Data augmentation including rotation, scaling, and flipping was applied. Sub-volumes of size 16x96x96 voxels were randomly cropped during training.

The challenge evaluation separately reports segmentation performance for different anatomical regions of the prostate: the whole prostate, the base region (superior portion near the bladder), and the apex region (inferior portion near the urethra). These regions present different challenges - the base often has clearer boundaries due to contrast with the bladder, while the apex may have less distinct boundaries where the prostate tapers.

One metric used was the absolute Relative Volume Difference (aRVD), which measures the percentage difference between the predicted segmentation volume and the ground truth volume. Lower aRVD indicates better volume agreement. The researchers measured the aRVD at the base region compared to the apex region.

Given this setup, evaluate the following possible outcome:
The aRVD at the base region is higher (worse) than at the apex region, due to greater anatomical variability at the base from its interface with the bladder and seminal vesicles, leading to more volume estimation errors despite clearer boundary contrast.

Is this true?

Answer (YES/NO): NO